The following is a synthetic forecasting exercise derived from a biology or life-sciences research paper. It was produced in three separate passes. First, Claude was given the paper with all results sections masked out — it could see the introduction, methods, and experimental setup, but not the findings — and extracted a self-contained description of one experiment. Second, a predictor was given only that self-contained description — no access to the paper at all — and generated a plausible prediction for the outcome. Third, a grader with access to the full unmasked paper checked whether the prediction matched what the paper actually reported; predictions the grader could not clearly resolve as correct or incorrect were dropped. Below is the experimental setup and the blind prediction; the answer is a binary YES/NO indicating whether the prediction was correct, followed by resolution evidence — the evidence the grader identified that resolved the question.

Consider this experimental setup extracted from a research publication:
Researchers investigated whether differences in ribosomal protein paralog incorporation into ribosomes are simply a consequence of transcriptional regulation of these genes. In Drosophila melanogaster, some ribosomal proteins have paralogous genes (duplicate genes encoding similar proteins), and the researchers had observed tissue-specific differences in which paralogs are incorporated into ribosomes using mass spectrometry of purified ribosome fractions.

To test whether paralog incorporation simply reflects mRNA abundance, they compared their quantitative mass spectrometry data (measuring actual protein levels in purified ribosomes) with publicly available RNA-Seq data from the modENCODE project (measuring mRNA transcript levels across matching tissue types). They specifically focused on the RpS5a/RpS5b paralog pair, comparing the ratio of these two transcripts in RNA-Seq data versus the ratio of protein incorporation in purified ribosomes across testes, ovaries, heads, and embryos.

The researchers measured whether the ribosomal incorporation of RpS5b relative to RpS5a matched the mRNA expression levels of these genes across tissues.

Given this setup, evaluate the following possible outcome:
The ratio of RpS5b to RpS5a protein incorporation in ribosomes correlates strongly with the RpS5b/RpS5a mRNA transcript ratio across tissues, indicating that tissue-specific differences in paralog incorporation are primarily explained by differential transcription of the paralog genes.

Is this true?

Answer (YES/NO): YES